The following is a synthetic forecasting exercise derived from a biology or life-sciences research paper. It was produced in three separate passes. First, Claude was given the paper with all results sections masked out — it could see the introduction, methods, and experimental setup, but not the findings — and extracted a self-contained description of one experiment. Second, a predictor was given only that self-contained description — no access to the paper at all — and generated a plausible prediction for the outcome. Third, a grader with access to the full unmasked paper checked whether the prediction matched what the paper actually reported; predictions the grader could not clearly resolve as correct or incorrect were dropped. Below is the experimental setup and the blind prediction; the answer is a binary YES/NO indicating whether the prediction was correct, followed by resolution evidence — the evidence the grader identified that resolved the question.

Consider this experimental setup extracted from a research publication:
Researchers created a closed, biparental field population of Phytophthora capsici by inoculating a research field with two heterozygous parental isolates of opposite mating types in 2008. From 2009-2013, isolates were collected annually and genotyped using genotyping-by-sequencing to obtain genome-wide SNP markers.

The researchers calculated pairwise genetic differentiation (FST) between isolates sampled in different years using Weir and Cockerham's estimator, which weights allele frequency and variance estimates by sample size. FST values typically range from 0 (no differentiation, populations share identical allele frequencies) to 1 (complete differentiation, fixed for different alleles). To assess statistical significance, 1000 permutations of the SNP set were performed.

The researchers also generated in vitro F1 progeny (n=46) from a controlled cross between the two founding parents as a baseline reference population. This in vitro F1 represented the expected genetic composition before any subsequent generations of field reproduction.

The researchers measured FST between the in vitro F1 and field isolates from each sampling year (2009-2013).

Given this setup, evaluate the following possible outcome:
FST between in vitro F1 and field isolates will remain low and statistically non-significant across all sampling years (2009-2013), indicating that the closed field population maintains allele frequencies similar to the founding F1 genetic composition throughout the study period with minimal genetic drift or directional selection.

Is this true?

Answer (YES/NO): NO